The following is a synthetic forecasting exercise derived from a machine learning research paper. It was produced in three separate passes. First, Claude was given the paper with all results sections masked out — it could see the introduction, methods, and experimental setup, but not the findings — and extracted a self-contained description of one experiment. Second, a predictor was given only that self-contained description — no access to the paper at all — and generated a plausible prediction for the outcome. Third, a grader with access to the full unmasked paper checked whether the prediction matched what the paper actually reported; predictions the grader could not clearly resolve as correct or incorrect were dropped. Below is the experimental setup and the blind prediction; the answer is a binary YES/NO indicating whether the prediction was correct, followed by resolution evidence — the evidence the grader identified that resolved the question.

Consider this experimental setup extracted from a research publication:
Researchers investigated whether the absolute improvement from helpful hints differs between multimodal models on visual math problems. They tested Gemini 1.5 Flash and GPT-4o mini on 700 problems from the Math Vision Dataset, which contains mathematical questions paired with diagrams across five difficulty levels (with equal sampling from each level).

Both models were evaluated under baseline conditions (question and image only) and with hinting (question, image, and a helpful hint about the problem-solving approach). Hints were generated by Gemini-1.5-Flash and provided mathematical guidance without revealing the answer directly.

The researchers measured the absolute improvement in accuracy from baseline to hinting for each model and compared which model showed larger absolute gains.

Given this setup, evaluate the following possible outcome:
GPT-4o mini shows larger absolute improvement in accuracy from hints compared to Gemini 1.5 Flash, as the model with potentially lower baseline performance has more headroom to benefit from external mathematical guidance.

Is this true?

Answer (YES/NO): NO